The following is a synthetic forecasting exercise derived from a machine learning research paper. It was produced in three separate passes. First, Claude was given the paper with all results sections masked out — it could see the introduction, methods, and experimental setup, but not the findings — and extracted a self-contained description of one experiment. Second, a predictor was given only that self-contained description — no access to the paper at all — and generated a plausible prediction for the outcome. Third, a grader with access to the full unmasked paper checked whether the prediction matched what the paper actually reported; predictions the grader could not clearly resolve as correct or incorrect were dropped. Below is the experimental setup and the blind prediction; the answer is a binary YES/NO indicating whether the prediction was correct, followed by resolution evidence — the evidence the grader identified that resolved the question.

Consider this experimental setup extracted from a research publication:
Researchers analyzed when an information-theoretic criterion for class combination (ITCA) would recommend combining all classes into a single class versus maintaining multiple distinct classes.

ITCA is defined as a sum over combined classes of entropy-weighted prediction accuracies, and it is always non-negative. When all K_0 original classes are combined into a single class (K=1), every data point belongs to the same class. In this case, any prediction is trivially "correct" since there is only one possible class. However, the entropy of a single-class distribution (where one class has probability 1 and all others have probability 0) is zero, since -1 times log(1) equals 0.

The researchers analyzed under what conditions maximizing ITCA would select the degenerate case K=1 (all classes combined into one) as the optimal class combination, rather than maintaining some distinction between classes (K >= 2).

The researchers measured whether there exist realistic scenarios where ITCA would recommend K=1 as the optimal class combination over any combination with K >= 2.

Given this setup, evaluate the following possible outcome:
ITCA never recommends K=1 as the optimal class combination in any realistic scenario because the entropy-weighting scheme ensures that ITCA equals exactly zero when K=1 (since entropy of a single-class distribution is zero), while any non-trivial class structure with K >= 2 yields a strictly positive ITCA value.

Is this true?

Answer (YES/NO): YES